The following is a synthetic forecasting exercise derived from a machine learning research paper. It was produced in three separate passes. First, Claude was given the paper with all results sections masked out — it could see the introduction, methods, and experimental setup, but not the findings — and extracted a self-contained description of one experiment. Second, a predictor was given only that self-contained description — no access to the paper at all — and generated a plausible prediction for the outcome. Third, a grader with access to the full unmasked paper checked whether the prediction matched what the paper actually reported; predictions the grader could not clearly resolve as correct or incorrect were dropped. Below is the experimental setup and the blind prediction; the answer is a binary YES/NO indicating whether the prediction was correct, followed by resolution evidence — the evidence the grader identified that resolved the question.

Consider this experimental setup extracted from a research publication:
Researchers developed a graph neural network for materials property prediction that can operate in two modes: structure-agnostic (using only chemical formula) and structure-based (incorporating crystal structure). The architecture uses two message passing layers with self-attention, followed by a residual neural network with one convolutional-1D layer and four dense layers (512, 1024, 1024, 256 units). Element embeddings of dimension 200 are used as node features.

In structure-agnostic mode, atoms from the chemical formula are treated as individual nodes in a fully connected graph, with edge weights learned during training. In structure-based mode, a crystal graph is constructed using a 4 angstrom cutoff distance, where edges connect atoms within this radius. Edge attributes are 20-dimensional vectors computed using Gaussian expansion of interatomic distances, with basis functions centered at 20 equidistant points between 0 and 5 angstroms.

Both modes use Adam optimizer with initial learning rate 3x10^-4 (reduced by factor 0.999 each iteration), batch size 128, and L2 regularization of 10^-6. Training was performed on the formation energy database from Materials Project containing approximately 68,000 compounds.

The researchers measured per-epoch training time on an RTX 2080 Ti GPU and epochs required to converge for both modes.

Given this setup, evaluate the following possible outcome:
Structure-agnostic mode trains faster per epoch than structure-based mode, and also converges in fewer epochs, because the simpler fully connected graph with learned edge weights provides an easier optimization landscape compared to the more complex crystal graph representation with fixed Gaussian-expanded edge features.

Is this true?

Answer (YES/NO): YES